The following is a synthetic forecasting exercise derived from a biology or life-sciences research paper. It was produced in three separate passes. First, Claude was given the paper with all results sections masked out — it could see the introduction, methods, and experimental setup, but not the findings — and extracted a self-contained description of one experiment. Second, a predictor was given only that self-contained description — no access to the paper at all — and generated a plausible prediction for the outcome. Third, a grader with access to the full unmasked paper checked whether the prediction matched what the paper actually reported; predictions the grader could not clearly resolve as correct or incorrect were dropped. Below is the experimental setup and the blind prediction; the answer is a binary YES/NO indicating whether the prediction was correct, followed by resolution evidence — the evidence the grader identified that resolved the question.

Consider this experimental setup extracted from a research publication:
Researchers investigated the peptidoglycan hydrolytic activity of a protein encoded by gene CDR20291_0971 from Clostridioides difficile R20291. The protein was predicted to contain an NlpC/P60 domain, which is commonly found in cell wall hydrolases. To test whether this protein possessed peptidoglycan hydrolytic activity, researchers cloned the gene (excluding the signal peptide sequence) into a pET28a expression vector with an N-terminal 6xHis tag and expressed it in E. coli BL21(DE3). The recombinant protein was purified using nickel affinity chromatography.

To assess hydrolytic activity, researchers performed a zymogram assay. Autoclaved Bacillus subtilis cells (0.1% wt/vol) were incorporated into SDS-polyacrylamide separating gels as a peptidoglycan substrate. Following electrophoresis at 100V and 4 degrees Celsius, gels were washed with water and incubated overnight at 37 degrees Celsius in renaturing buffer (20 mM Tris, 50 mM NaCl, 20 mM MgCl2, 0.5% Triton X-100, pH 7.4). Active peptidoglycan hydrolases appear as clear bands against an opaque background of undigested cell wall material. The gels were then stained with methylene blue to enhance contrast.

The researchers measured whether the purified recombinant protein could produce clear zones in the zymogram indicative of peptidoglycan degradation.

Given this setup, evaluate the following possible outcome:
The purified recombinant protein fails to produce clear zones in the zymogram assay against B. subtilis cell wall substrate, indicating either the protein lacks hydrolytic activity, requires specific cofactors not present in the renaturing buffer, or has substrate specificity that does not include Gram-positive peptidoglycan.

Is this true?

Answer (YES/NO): NO